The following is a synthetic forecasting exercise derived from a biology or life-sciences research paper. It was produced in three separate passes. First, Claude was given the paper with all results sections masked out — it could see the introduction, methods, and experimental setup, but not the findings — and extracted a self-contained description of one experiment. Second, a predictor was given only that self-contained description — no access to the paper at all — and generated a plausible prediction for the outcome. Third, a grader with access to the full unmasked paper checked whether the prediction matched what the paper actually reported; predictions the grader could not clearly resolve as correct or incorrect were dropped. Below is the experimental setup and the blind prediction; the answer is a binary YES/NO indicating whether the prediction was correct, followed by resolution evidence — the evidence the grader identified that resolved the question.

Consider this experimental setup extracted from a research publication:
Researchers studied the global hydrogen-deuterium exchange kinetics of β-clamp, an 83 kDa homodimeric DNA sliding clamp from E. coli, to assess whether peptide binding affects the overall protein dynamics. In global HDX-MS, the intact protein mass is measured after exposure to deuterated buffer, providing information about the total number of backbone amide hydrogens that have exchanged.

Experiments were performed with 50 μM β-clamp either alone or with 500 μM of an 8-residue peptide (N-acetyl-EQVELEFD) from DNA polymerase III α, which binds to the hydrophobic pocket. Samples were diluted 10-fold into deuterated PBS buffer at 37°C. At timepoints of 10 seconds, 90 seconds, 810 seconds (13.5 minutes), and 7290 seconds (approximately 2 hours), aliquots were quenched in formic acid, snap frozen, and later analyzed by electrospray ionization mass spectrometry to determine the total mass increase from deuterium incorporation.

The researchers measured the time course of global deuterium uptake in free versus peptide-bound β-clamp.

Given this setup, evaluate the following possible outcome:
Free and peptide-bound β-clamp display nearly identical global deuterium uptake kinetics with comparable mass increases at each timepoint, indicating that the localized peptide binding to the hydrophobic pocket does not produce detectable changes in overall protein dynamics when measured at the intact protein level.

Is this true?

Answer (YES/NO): NO